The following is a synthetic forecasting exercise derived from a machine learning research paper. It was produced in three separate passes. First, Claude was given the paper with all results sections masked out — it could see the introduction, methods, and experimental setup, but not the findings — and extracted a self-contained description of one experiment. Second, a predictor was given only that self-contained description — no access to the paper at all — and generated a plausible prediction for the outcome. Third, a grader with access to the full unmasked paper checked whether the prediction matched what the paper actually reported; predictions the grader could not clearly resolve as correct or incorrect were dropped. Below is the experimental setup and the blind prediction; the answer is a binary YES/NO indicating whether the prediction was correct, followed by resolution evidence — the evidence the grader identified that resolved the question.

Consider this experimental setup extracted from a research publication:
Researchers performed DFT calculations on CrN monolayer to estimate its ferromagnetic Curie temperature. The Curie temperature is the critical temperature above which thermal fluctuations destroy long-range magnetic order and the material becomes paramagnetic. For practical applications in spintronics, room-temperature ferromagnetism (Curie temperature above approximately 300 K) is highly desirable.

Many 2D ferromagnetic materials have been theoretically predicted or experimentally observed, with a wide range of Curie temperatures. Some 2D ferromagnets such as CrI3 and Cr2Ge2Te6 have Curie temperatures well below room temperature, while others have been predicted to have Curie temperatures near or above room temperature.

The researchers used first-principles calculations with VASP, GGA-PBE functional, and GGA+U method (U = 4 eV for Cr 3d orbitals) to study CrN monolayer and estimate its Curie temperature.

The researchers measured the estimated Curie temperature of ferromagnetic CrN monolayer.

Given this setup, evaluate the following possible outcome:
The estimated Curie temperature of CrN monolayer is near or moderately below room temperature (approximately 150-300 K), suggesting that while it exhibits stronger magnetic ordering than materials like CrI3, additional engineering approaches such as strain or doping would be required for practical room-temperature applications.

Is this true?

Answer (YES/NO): NO